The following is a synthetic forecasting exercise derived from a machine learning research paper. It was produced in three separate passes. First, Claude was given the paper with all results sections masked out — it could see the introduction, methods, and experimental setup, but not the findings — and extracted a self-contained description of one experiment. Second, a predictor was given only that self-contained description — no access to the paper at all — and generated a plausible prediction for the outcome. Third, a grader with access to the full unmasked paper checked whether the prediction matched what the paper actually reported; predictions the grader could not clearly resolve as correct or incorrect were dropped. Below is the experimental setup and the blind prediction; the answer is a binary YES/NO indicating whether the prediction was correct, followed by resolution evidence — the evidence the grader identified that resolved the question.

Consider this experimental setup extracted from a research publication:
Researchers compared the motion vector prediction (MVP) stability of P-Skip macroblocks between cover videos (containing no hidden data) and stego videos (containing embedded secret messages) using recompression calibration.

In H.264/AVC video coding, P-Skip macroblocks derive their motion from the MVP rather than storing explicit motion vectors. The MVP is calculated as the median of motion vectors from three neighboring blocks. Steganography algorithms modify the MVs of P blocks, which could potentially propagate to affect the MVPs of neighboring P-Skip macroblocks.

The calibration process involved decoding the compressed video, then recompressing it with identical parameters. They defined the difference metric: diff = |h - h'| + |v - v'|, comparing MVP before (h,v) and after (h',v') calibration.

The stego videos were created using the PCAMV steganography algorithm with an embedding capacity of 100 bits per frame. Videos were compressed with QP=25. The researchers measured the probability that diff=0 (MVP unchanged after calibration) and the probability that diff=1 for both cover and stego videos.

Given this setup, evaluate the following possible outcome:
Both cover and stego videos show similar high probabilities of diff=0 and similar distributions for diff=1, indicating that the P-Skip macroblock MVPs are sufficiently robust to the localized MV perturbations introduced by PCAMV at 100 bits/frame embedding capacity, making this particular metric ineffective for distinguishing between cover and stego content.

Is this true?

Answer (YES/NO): NO